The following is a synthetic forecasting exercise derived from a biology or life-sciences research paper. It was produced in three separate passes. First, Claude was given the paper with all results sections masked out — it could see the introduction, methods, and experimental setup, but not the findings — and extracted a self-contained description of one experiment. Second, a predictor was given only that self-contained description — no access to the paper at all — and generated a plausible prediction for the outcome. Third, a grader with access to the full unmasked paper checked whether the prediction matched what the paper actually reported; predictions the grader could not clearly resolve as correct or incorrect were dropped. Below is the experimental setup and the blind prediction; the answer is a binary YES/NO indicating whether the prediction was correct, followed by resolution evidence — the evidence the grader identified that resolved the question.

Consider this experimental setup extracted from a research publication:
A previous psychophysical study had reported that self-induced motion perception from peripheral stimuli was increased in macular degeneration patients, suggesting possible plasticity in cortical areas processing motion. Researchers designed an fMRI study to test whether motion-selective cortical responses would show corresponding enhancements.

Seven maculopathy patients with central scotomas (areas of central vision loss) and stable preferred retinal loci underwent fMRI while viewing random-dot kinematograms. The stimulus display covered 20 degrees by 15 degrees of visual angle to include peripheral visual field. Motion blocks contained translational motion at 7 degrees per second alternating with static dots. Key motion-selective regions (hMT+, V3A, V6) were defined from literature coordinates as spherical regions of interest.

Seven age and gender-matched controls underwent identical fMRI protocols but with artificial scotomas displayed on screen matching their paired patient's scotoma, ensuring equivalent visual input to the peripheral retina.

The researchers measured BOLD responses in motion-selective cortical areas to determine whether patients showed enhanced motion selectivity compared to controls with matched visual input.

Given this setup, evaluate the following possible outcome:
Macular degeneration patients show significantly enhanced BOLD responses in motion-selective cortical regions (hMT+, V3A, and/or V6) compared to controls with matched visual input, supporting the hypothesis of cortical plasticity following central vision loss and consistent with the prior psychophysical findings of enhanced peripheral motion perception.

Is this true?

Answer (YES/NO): NO